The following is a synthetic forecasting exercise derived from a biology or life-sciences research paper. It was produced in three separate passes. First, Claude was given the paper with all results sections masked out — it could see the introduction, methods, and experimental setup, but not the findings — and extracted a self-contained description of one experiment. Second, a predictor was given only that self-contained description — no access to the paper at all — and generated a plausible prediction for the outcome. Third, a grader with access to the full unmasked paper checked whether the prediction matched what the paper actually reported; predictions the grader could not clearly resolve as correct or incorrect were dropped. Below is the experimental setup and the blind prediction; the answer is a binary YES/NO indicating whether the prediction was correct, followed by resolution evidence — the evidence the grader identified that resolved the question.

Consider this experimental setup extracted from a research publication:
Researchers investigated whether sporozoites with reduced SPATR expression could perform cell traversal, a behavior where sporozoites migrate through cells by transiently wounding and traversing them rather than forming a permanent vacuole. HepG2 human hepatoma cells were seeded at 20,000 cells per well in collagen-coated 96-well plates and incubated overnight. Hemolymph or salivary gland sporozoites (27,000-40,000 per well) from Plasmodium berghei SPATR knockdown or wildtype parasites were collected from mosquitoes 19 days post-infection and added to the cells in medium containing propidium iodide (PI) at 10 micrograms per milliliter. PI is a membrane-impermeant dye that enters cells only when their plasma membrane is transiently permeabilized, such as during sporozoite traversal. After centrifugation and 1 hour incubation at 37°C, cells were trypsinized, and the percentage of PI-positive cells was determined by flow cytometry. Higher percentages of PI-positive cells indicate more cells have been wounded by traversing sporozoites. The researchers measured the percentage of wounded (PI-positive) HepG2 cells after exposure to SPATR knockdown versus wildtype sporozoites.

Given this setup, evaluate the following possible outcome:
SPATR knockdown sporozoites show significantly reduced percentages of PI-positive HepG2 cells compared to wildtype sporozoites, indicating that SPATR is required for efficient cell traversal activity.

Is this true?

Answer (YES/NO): NO